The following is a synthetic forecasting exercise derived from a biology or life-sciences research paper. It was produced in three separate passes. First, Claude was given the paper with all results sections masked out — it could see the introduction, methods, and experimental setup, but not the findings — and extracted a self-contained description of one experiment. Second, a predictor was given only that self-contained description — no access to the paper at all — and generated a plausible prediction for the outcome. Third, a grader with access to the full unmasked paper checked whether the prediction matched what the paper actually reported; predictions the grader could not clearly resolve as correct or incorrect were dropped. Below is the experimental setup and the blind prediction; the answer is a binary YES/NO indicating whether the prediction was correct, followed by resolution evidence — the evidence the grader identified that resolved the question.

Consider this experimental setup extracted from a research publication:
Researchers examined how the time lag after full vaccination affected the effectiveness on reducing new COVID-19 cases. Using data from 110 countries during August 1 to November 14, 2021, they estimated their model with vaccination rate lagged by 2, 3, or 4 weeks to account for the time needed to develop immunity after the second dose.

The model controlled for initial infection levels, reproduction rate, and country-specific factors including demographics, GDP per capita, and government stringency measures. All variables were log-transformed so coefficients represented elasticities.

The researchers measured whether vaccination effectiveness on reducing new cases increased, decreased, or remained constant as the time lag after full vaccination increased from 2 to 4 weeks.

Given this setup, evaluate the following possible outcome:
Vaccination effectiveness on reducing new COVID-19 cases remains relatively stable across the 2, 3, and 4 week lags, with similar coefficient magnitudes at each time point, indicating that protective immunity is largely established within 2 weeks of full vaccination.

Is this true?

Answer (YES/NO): NO